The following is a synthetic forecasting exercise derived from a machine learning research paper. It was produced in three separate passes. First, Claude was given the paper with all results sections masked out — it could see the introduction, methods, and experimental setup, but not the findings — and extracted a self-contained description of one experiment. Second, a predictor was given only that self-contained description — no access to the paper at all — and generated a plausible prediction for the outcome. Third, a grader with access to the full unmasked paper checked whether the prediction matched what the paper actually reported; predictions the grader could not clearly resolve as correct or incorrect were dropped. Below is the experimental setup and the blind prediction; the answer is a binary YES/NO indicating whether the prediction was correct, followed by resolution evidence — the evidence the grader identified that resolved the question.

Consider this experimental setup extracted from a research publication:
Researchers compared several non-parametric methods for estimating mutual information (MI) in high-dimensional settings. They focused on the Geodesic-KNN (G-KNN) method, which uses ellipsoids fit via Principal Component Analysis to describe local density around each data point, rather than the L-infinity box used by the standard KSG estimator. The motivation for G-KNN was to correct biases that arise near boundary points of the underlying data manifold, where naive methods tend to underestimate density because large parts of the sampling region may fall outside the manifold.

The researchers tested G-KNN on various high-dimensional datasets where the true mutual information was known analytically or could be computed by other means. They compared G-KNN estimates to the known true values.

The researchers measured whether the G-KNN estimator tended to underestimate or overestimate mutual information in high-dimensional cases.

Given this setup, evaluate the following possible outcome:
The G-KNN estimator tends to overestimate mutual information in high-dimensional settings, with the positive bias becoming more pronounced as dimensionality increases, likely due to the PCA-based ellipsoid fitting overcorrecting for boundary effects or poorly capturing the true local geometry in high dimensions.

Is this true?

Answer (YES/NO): YES